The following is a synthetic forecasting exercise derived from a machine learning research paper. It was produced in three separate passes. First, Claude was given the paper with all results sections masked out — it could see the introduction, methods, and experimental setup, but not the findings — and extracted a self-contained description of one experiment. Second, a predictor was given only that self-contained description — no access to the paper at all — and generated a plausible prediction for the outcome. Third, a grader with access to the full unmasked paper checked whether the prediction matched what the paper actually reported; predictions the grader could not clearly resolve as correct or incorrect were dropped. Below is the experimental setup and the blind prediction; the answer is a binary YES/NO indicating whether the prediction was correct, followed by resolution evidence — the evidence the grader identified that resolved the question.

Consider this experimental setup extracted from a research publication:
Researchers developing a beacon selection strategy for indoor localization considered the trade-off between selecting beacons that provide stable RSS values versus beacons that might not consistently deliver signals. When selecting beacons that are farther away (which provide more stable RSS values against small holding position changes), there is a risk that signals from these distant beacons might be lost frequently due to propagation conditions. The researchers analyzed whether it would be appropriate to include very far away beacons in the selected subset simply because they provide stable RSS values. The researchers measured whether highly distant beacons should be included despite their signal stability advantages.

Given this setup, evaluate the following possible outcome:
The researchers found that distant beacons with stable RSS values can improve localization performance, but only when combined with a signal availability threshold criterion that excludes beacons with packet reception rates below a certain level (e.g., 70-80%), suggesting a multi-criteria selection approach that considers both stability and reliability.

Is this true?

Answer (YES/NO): YES